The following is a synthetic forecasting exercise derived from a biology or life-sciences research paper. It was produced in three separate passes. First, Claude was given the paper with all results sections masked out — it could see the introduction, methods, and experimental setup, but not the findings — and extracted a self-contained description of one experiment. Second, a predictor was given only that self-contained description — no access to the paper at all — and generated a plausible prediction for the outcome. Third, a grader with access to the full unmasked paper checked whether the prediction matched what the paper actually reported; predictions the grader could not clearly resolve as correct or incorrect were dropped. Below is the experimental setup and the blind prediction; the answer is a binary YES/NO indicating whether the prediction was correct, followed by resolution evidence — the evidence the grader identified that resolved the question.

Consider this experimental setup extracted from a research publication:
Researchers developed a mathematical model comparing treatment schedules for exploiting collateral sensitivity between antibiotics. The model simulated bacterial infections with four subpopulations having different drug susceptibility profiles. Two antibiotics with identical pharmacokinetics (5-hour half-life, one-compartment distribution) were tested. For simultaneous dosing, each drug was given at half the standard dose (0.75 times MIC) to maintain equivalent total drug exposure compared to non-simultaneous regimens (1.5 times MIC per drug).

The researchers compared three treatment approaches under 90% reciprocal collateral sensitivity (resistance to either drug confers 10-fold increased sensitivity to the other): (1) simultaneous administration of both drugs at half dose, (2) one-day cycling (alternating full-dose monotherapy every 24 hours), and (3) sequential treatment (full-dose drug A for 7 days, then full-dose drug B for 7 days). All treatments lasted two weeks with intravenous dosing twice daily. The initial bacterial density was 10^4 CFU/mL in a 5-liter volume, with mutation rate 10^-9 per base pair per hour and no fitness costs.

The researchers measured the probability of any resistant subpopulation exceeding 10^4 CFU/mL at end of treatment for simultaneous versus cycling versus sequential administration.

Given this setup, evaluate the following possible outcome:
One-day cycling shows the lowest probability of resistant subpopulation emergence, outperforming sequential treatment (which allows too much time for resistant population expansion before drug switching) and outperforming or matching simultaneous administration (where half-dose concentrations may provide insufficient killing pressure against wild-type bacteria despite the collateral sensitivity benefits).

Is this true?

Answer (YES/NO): YES